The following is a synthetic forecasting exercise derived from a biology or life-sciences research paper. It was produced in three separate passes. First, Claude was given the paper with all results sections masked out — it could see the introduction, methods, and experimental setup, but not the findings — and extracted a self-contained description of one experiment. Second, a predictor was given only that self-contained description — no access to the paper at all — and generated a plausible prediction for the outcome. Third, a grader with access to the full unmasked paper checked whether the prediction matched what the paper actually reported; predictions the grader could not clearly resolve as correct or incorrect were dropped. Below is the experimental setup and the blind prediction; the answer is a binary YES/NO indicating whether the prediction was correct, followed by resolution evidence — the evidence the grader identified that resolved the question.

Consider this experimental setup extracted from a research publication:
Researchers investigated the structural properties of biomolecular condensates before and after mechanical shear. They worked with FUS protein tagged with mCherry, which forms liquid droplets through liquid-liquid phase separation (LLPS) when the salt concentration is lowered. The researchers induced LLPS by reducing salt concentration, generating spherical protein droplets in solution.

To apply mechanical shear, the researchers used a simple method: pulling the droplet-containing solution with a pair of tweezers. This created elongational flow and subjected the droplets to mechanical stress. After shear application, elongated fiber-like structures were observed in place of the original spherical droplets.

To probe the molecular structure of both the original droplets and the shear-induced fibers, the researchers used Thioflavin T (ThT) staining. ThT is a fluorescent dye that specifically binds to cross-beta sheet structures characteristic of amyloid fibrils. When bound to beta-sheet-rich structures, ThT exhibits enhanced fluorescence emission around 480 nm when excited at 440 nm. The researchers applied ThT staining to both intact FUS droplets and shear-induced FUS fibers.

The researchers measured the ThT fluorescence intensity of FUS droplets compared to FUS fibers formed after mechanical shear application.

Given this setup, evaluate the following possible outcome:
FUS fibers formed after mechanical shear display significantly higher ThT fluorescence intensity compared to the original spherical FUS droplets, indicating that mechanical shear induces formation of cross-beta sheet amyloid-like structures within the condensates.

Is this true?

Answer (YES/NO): YES